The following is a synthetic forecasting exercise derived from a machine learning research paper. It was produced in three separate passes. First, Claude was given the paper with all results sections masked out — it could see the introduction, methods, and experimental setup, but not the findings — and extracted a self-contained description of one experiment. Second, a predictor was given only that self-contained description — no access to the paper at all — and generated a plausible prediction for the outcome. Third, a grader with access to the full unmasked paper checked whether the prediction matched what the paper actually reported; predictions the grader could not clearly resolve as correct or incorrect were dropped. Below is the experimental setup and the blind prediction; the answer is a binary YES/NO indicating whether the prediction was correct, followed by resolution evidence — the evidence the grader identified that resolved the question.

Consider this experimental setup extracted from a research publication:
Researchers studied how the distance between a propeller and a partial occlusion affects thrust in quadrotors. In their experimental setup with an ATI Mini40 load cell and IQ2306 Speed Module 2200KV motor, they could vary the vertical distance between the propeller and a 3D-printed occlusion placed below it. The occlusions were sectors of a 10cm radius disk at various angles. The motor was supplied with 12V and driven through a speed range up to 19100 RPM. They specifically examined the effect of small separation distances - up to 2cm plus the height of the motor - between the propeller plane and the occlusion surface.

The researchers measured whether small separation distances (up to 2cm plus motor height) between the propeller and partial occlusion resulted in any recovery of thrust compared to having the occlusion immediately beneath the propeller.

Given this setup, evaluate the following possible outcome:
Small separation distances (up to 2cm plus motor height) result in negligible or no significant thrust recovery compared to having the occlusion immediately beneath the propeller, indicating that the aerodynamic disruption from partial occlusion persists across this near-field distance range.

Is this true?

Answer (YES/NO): YES